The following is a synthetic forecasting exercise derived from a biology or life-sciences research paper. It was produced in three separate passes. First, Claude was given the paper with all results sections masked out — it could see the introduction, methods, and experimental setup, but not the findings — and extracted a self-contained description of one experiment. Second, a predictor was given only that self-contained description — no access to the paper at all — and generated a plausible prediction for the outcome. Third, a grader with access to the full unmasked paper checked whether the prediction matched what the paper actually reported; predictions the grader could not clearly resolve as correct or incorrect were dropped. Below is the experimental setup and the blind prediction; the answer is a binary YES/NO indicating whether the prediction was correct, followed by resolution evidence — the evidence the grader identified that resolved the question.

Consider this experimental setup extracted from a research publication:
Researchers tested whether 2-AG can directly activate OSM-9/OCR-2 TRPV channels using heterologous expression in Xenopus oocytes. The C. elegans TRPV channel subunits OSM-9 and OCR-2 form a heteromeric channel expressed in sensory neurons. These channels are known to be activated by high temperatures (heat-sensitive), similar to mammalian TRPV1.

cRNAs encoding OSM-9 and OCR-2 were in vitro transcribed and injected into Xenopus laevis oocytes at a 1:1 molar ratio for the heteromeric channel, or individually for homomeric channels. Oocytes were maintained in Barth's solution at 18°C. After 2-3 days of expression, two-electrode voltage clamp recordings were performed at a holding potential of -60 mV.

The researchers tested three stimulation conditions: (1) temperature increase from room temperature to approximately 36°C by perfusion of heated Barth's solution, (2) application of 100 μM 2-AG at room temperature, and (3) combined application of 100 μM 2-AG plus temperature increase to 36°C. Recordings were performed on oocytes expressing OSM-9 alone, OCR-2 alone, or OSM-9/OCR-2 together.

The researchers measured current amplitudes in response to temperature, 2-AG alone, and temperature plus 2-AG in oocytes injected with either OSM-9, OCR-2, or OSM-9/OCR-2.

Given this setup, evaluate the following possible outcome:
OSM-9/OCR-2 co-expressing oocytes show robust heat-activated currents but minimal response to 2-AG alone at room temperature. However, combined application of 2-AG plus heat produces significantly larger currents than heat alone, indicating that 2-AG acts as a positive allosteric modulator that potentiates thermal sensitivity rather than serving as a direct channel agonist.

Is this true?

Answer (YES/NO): NO